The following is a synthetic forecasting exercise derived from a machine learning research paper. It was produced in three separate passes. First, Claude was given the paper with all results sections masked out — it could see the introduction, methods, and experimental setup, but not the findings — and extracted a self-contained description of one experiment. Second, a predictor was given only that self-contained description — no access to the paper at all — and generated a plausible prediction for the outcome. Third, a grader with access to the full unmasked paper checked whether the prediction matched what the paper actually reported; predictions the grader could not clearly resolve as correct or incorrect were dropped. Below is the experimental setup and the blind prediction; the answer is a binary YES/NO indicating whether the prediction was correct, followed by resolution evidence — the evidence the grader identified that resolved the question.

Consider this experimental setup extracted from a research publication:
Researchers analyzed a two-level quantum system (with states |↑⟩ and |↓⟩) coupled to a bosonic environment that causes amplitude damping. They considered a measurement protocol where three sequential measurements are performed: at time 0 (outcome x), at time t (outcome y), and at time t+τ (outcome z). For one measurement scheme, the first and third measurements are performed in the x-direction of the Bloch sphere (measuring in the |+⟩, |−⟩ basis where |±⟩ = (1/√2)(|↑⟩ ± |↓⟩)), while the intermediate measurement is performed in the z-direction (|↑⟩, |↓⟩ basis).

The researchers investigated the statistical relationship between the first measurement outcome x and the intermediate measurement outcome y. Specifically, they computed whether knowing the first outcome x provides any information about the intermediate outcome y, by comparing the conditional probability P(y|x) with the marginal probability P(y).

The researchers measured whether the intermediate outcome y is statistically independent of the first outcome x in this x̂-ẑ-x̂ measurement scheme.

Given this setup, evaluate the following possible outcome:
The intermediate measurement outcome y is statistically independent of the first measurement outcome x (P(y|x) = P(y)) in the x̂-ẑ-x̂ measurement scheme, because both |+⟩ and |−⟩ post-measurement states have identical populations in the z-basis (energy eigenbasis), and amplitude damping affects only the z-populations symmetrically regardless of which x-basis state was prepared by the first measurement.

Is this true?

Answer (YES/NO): YES